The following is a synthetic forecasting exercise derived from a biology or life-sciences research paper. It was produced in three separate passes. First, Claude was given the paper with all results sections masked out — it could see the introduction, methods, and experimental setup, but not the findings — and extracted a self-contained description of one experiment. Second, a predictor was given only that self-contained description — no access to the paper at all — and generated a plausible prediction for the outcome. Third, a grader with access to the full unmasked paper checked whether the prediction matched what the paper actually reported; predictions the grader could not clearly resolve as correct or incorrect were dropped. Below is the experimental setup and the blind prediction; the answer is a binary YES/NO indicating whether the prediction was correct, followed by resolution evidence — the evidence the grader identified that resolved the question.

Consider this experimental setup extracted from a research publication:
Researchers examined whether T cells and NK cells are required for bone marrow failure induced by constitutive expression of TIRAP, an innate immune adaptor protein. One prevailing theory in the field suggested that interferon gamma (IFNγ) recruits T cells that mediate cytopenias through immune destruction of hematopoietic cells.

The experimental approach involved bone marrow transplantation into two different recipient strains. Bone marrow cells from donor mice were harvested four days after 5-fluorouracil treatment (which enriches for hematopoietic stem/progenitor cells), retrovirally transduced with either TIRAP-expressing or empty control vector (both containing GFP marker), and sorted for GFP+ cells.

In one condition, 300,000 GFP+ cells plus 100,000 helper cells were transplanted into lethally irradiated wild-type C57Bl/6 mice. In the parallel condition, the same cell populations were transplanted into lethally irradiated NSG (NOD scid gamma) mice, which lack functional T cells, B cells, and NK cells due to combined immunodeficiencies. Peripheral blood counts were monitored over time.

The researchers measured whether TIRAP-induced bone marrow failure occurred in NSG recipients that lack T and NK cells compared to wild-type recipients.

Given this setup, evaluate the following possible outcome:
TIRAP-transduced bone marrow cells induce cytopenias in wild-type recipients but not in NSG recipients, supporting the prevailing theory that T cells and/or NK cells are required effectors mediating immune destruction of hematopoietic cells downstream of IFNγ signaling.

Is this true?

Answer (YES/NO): NO